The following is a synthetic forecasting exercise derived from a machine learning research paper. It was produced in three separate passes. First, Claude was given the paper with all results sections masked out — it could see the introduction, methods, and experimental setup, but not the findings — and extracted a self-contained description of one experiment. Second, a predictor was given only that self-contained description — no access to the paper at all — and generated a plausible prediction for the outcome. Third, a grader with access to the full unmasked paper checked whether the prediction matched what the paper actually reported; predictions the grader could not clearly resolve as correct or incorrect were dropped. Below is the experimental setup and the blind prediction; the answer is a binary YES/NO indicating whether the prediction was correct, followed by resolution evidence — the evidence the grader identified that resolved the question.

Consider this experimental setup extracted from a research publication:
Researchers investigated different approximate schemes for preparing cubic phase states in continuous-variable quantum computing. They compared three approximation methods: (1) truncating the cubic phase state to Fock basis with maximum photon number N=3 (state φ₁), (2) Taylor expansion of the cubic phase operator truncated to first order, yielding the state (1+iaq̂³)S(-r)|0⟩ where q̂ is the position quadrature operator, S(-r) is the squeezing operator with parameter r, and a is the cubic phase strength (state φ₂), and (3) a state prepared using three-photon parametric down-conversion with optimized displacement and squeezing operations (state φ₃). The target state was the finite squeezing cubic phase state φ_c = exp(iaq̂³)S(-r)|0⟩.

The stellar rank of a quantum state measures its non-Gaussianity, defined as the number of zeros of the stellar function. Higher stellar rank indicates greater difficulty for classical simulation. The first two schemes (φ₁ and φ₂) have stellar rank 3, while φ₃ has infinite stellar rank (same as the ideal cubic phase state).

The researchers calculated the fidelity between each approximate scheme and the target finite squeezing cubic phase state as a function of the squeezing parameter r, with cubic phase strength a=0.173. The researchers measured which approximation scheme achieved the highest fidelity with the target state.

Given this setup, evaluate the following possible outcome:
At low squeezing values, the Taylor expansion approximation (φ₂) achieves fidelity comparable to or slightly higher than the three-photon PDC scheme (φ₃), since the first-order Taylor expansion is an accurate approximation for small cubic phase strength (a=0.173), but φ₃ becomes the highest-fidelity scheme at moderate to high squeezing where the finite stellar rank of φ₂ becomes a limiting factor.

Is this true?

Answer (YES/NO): NO